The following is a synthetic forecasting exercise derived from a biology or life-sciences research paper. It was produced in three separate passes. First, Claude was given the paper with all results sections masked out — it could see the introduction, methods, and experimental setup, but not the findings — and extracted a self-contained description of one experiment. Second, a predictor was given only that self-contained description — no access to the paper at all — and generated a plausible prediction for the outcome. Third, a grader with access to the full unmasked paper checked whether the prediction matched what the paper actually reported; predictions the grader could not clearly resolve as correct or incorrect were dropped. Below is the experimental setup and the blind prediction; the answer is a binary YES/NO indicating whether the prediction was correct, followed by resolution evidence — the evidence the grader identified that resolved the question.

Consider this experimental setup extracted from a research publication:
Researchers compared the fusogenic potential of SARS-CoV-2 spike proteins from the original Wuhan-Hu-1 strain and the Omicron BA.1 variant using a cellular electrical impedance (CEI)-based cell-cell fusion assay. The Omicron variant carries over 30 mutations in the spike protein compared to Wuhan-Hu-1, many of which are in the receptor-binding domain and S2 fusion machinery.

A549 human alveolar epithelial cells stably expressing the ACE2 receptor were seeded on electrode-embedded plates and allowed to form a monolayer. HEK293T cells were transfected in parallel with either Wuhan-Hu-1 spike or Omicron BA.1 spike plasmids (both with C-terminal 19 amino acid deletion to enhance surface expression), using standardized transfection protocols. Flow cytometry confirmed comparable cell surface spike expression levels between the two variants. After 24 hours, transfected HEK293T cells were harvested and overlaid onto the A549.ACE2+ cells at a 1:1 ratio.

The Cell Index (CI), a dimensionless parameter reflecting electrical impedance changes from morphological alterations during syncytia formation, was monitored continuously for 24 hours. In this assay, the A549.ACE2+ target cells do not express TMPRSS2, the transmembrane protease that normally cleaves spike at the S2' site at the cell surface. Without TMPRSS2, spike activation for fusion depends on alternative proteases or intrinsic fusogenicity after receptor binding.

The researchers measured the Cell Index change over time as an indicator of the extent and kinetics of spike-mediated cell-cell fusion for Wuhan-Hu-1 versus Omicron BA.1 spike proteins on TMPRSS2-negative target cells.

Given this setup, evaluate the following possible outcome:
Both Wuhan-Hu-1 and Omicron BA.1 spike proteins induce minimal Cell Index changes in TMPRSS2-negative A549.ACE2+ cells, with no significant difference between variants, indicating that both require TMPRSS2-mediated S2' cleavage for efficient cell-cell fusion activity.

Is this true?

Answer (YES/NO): NO